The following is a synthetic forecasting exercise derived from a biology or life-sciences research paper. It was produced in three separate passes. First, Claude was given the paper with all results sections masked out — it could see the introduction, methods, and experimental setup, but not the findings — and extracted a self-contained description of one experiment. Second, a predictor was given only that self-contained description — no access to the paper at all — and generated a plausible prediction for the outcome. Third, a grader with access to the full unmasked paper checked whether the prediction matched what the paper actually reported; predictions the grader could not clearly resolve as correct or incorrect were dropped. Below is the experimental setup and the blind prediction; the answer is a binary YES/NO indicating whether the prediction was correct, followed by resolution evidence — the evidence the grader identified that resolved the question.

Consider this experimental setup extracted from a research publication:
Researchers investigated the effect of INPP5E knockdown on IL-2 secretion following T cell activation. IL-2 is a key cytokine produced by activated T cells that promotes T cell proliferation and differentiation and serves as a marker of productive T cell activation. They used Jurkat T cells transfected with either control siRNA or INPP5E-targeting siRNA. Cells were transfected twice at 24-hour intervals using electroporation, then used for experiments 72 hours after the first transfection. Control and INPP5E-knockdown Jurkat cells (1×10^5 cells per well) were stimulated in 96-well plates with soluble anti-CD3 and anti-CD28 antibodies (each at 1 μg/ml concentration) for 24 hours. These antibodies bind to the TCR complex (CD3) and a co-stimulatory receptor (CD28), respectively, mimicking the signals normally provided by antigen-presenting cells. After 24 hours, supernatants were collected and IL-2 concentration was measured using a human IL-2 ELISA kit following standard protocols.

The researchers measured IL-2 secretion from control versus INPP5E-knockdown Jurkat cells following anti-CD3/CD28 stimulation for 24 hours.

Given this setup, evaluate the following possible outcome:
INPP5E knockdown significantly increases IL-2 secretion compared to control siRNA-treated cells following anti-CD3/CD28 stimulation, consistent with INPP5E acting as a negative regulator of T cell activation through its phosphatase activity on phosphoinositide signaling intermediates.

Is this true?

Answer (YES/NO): NO